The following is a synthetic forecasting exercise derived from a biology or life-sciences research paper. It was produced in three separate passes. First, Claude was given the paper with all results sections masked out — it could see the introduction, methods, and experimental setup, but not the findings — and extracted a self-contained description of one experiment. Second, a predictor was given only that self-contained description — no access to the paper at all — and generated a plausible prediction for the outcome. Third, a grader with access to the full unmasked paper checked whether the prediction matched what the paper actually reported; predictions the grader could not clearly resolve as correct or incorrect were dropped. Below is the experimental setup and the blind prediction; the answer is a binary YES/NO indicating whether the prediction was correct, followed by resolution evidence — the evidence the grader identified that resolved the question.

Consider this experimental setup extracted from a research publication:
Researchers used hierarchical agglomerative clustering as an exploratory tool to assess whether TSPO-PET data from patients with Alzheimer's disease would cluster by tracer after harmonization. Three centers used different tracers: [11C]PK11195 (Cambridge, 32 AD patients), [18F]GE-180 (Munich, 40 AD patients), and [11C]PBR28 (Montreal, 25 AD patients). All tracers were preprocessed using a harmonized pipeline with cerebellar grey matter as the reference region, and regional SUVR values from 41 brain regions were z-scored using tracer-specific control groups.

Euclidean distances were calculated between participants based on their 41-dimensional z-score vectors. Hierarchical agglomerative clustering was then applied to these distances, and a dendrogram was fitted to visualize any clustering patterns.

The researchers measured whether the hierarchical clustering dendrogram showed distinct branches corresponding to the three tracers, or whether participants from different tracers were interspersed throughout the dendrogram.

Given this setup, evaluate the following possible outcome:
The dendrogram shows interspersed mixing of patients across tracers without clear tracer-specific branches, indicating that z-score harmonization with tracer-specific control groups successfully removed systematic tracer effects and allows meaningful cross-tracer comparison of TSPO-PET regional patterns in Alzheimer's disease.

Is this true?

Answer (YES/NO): NO